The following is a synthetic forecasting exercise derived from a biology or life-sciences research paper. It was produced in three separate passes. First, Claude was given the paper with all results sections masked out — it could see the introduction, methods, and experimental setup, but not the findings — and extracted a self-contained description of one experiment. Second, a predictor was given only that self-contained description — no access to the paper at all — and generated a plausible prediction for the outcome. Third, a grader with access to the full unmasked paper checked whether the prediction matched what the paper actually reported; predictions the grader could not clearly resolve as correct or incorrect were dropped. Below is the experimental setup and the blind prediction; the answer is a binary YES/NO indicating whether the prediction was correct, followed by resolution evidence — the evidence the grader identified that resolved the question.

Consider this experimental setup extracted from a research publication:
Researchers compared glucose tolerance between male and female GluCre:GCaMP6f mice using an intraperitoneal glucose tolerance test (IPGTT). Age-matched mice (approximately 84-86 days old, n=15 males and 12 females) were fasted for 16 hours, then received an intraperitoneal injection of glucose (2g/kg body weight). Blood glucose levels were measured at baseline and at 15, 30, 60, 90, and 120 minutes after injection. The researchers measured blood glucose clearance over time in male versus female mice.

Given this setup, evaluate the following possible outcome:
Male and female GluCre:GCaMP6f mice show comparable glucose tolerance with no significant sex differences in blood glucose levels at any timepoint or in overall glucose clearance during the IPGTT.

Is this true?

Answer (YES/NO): NO